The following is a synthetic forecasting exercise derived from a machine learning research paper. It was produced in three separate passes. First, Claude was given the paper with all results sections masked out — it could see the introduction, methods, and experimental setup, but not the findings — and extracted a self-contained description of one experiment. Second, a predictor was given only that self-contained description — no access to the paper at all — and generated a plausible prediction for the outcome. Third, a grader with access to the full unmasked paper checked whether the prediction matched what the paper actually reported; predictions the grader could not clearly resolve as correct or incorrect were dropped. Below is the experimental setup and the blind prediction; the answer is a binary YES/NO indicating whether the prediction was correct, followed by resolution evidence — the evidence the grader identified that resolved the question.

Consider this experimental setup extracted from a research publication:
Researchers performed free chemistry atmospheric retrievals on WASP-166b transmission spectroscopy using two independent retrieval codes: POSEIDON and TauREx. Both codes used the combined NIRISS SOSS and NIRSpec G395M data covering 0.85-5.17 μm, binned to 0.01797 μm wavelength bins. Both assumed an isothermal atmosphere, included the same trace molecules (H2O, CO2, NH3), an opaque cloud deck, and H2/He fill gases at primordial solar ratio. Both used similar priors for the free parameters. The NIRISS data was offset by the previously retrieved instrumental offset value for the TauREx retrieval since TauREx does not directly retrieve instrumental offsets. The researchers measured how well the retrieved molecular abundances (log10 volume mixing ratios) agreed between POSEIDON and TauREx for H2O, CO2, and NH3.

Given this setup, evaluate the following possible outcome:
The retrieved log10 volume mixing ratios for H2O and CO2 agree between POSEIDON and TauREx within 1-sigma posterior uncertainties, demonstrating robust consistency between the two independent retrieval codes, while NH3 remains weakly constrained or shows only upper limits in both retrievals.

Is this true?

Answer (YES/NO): NO